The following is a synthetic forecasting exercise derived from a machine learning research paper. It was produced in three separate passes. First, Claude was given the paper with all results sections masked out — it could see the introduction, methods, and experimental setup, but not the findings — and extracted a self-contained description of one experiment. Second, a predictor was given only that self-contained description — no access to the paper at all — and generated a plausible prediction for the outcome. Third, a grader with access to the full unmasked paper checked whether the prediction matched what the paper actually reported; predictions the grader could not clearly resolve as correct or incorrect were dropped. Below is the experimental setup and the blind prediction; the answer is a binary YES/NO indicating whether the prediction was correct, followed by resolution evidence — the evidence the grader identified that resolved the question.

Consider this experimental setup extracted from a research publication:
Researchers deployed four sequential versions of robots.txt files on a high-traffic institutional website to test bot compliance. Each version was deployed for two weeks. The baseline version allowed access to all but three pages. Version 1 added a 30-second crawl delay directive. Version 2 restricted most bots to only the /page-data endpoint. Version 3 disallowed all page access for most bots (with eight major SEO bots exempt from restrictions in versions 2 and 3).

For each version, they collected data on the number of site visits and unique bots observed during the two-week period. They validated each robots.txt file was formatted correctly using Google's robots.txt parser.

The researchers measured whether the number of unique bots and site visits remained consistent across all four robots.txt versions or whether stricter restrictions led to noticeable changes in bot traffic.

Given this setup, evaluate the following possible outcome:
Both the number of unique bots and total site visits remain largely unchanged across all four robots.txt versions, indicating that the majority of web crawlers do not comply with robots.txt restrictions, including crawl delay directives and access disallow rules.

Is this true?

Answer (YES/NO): NO